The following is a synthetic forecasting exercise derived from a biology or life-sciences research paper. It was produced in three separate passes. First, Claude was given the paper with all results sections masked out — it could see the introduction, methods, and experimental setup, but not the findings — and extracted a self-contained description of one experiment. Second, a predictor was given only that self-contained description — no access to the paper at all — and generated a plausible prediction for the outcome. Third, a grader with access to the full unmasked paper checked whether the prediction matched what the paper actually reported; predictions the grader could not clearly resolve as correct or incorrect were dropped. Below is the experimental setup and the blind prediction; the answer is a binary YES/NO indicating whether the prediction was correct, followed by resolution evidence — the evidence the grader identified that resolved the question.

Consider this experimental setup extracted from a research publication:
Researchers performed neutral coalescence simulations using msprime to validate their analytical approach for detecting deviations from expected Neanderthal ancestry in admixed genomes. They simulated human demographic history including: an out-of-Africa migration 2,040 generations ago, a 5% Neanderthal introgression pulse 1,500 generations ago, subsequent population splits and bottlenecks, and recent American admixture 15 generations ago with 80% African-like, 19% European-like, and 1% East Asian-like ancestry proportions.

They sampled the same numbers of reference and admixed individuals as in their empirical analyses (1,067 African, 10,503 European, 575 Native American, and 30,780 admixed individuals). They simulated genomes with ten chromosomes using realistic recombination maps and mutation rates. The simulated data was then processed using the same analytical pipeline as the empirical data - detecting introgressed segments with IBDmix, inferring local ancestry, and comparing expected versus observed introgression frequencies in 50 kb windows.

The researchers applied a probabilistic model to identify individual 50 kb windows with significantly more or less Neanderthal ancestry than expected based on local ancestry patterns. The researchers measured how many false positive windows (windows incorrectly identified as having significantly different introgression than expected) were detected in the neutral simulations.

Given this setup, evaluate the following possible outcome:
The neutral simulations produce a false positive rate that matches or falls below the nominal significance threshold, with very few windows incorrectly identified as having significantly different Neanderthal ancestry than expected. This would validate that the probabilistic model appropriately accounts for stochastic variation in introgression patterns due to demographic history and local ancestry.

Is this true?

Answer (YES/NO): NO